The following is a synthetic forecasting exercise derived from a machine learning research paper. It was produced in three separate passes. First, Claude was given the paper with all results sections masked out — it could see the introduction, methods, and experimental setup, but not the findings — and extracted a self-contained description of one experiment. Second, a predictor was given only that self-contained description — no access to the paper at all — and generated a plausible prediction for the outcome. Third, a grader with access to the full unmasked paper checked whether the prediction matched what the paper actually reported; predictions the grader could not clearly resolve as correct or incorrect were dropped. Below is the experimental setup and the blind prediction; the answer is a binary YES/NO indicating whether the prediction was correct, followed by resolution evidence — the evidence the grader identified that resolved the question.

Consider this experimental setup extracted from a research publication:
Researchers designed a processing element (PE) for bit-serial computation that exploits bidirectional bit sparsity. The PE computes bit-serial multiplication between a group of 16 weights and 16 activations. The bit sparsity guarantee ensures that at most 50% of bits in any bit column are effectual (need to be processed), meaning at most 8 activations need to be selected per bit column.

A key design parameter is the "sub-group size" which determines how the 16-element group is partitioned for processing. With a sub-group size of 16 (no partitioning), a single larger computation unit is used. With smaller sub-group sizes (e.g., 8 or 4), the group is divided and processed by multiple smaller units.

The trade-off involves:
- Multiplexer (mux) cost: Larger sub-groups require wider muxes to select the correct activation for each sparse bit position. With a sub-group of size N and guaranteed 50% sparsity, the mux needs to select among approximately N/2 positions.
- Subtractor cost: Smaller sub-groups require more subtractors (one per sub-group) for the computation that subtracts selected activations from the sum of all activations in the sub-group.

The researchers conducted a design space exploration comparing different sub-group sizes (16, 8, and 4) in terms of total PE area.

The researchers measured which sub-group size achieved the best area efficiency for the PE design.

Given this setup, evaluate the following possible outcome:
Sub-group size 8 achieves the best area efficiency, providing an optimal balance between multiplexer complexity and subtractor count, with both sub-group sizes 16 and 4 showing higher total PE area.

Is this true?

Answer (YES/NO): YES